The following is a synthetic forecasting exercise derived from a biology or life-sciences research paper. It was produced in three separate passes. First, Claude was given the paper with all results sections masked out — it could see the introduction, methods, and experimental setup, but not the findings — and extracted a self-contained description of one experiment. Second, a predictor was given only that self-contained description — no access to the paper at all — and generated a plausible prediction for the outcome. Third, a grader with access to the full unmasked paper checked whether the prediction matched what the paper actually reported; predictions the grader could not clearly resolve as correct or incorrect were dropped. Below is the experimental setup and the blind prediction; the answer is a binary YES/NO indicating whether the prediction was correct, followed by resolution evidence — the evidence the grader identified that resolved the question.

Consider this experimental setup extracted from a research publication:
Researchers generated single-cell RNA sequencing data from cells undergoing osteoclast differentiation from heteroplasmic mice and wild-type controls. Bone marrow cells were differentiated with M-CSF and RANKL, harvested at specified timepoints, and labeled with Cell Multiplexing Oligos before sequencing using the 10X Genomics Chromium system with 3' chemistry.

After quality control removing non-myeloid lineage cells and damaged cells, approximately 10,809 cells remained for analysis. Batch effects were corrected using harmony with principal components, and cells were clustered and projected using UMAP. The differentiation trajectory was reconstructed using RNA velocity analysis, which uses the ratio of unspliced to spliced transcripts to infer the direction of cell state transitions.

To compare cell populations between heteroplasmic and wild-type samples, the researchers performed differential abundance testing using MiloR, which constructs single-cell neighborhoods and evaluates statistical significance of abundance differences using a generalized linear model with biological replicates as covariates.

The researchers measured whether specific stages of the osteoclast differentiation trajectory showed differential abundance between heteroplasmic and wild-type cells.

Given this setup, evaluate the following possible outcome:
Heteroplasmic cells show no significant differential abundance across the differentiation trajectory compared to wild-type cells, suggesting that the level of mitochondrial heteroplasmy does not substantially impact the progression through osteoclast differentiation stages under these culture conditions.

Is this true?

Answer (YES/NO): NO